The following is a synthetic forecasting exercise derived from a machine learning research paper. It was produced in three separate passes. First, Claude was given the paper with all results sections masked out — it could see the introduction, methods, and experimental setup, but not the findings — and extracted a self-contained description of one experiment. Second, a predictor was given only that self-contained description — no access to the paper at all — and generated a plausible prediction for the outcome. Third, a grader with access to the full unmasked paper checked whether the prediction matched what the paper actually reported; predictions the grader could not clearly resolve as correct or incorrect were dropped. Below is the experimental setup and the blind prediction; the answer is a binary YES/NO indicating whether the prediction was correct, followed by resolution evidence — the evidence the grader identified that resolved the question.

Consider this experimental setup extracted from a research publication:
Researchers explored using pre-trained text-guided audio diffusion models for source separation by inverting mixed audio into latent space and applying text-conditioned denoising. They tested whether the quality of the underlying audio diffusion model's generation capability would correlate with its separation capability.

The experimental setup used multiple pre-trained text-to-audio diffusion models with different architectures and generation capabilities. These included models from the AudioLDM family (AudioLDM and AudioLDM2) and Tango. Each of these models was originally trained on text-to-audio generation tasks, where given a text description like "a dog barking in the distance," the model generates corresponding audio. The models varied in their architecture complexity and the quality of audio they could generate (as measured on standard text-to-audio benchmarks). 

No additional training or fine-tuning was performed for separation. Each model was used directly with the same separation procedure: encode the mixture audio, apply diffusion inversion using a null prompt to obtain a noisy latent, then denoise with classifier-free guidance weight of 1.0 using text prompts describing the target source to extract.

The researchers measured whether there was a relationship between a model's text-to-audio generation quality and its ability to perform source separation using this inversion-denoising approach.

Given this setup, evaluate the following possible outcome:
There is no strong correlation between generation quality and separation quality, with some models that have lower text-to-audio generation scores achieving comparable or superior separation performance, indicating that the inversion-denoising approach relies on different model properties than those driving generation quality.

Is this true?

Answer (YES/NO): NO